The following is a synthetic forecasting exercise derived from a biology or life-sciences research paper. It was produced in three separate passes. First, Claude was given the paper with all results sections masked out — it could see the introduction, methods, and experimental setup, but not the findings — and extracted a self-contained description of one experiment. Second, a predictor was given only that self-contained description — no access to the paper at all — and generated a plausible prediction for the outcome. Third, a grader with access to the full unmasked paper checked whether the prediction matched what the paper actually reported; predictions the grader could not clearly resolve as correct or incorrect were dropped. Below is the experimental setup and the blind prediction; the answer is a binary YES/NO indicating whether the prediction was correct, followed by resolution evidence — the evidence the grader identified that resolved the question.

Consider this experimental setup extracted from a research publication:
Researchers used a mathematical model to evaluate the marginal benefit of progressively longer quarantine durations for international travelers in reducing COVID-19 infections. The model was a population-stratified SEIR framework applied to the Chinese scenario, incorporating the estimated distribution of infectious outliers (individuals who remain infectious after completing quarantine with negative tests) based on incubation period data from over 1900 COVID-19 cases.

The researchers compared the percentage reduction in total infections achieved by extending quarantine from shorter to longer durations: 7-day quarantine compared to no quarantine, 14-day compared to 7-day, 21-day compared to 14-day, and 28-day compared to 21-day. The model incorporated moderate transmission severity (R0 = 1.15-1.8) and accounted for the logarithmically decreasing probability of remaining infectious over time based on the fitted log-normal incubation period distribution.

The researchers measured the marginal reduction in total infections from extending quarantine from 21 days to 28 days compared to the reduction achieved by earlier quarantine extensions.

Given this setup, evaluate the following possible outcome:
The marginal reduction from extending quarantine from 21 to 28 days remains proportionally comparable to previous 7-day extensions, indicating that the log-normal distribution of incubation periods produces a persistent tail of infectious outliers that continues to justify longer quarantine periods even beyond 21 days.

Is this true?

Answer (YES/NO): NO